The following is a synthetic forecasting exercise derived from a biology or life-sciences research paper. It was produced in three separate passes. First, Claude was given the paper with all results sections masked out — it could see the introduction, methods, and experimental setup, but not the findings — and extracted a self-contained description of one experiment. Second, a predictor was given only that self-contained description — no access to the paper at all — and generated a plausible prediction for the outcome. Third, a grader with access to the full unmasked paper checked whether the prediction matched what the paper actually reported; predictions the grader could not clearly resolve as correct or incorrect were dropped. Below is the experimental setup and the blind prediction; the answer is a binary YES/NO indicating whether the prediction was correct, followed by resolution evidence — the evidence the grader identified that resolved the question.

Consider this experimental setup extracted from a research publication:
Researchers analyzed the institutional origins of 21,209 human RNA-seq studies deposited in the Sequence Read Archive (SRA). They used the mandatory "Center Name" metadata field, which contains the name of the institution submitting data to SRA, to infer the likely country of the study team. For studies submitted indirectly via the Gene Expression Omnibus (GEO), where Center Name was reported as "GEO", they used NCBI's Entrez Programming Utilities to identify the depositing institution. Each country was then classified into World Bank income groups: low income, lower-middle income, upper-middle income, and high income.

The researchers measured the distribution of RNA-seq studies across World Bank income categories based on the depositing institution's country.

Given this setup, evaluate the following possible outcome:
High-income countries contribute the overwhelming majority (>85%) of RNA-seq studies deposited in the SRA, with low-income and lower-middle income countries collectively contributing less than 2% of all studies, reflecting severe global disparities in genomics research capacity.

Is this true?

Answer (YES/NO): YES